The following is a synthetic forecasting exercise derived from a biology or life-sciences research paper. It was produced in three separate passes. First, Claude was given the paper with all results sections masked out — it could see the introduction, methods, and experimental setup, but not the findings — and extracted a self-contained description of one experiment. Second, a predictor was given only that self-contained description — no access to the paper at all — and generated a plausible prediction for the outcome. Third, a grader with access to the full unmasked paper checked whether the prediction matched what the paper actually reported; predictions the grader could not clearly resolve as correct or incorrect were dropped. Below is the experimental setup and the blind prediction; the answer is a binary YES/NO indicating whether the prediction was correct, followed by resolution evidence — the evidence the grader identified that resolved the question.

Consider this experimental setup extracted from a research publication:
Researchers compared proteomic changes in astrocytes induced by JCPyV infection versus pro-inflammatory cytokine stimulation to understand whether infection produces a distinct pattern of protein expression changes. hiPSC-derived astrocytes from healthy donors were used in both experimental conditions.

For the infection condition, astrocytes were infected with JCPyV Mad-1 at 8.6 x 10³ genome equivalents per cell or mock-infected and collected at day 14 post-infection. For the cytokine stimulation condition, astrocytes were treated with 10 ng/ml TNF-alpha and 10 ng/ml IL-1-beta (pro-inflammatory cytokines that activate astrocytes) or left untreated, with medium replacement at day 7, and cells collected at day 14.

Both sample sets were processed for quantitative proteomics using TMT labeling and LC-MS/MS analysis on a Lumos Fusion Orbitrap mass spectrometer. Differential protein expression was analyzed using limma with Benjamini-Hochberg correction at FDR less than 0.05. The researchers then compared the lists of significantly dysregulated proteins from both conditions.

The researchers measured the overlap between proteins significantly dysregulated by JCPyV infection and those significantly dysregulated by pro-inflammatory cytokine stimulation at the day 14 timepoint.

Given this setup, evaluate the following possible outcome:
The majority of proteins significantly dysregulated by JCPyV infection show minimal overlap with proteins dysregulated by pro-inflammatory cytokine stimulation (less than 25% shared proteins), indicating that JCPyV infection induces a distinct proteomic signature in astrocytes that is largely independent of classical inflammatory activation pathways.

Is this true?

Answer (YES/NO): YES